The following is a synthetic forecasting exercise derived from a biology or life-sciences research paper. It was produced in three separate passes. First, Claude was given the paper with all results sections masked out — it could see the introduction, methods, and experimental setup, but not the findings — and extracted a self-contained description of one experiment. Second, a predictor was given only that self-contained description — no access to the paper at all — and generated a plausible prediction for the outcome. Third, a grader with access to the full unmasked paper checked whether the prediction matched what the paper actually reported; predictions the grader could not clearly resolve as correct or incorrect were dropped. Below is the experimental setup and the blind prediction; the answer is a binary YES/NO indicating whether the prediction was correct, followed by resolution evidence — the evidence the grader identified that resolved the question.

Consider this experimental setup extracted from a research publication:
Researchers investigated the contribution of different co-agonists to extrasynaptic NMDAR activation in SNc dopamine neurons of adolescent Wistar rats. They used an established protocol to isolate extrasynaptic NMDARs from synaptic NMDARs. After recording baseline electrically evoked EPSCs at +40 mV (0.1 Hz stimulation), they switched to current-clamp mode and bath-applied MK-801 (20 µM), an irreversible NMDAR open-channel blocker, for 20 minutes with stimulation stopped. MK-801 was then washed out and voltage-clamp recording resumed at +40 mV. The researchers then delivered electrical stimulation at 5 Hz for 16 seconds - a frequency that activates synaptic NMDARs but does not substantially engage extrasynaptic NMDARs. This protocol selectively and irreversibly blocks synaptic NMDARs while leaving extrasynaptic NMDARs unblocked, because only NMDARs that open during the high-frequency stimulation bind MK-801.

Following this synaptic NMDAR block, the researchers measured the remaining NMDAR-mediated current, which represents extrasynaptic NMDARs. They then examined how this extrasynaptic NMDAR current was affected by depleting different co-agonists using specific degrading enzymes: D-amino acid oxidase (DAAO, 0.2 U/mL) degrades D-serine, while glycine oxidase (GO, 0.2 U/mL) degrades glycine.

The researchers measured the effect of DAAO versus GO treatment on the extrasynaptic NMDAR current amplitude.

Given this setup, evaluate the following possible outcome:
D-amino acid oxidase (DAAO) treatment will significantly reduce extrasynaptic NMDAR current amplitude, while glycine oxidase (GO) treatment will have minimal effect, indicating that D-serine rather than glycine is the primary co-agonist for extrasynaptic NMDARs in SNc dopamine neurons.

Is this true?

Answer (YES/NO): NO